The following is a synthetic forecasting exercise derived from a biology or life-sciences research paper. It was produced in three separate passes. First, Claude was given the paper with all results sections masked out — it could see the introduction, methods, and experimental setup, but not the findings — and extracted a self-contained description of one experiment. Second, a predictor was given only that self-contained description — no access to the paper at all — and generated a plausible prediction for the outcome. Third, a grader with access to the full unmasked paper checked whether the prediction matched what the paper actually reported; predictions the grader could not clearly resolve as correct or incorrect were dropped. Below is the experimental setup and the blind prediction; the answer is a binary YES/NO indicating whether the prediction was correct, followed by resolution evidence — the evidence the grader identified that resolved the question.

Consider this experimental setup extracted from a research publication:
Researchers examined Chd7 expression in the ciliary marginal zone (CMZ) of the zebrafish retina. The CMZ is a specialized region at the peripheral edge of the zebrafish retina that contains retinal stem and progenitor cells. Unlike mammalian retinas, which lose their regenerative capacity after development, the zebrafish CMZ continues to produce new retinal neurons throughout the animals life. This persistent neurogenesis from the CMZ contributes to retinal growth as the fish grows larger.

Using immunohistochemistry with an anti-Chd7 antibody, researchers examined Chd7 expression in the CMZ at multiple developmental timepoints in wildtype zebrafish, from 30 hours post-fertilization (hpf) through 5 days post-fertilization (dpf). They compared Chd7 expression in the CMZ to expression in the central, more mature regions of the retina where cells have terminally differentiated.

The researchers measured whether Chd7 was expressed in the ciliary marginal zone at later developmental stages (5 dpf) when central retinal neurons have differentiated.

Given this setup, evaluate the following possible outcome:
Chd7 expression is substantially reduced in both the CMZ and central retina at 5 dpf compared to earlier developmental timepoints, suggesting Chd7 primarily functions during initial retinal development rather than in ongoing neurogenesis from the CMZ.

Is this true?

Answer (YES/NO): NO